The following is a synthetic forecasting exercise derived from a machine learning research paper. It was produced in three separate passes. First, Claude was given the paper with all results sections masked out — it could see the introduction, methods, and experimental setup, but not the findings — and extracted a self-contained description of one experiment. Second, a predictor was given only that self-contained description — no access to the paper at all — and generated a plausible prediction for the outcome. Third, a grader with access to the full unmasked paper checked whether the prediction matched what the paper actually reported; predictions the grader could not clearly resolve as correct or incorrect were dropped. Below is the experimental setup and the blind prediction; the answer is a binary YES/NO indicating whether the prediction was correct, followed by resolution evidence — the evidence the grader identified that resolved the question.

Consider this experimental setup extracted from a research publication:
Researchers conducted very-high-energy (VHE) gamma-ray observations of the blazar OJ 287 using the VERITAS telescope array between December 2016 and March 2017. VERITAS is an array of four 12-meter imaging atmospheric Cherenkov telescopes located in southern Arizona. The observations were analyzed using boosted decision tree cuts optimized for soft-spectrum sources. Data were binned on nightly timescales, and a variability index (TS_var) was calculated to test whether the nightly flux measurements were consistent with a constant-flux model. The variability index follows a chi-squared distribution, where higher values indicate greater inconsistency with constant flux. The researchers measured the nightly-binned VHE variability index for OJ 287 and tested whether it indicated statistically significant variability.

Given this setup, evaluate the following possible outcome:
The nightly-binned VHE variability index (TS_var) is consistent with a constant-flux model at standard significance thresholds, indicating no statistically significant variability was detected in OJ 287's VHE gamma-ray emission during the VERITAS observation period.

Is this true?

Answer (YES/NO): YES